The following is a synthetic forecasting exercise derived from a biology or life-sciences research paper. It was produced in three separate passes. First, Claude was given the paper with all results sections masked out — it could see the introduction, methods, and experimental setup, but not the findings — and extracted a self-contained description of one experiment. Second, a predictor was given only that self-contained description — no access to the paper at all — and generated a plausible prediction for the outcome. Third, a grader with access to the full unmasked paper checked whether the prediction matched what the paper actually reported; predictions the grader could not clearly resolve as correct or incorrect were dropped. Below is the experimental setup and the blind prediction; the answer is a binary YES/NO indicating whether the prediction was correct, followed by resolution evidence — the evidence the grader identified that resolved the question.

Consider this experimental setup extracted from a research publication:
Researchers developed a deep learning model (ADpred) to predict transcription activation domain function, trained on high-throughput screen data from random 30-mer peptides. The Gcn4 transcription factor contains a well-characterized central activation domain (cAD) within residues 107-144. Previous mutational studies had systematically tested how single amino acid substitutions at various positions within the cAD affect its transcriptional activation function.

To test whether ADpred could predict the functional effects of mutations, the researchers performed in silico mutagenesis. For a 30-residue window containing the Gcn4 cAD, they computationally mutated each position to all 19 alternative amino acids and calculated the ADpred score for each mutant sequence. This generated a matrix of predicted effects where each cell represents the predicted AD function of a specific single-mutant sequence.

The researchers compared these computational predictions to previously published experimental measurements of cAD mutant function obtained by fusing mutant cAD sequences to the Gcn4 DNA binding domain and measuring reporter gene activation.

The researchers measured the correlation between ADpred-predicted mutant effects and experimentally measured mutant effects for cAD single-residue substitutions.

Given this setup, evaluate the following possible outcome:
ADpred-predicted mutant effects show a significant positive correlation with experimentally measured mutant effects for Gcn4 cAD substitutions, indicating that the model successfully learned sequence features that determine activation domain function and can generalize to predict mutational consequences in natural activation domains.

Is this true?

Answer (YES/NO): YES